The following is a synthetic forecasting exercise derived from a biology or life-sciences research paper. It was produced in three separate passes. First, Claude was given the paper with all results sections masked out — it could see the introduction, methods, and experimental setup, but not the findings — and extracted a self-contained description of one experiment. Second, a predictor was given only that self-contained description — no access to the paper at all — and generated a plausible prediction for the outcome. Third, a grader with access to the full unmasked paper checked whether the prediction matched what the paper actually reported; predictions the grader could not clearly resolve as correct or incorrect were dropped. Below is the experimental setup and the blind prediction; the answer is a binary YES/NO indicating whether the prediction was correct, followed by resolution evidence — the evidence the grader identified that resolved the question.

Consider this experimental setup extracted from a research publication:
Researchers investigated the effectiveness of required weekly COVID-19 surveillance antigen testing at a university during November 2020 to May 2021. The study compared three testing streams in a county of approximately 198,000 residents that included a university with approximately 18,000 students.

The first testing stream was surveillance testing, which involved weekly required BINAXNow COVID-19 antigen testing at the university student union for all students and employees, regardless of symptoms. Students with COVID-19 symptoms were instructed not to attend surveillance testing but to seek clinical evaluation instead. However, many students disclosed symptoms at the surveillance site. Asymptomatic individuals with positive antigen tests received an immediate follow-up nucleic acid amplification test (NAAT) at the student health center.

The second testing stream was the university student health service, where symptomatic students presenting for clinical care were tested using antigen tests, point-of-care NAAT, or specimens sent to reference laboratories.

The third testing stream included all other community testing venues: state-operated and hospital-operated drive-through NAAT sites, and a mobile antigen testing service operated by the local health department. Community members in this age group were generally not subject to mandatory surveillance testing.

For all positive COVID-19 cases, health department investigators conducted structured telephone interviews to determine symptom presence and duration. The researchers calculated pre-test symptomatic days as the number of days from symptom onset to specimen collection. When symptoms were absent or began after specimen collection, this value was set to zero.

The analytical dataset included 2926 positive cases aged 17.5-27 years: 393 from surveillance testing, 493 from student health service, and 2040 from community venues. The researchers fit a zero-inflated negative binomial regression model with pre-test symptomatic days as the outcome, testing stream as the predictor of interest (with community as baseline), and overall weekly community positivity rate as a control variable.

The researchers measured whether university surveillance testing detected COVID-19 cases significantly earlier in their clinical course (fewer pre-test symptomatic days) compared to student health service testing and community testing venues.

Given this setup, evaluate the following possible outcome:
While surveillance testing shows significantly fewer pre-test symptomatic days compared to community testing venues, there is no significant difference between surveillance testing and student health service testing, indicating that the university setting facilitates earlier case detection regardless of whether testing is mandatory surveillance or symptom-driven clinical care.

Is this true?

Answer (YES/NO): NO